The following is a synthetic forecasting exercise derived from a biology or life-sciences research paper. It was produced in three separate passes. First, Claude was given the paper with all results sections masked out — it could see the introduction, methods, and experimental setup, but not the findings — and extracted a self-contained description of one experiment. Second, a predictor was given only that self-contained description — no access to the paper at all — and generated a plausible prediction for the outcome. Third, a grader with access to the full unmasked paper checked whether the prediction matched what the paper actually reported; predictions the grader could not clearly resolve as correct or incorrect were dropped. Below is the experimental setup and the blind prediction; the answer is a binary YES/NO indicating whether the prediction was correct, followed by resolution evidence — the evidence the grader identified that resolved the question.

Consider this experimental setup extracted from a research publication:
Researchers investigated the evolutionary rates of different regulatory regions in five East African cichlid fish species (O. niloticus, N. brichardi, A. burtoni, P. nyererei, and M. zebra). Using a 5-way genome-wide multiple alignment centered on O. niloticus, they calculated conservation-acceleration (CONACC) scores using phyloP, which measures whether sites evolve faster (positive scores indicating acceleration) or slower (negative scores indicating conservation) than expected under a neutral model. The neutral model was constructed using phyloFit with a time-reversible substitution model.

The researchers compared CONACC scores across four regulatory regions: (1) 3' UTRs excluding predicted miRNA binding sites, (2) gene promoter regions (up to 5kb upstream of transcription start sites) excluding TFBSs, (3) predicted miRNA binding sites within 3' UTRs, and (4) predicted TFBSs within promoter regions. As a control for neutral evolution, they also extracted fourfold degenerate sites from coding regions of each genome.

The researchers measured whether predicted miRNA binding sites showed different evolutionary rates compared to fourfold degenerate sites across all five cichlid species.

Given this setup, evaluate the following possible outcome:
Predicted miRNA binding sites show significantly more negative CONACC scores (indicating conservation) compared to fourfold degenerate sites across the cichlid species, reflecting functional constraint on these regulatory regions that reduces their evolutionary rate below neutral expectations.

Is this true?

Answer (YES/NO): NO